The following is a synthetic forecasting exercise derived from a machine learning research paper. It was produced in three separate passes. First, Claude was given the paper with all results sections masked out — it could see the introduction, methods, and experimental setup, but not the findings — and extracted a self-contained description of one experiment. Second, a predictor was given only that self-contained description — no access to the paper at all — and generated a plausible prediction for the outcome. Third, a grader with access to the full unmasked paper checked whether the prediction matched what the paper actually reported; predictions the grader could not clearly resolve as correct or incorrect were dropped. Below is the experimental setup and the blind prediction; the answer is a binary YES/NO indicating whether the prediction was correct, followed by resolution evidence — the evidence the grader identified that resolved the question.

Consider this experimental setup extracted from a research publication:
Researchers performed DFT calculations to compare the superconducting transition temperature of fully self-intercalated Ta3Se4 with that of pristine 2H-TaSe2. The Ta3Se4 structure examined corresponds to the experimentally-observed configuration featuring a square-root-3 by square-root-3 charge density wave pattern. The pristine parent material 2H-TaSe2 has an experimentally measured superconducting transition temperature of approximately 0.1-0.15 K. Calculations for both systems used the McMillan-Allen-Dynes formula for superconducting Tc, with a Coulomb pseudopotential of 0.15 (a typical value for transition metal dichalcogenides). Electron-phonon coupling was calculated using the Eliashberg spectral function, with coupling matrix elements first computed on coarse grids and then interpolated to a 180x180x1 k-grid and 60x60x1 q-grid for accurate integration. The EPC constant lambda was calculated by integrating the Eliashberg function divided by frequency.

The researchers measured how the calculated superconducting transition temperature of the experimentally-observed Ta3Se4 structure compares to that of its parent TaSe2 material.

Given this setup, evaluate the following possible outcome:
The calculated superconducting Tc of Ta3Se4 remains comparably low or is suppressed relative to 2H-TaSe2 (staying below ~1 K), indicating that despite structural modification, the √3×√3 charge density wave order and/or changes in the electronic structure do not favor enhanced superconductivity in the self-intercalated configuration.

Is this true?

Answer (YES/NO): NO